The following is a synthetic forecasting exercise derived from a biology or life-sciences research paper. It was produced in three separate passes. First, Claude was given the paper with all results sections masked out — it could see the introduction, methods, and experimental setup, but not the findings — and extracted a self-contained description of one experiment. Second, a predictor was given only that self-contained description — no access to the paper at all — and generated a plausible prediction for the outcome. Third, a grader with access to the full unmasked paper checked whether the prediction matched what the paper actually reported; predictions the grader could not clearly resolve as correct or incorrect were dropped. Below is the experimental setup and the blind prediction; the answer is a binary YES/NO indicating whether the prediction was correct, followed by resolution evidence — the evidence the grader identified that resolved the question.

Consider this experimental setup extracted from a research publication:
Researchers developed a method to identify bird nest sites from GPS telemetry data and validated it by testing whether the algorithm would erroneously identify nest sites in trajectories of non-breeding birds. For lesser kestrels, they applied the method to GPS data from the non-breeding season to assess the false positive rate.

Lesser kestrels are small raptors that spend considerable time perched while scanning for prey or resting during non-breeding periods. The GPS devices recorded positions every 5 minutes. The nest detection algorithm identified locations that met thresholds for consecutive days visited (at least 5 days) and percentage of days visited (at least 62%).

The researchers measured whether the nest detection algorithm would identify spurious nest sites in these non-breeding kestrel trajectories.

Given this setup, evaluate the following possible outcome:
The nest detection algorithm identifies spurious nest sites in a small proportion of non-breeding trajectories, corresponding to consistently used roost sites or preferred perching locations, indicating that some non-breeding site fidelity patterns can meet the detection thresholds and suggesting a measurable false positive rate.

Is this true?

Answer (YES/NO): NO